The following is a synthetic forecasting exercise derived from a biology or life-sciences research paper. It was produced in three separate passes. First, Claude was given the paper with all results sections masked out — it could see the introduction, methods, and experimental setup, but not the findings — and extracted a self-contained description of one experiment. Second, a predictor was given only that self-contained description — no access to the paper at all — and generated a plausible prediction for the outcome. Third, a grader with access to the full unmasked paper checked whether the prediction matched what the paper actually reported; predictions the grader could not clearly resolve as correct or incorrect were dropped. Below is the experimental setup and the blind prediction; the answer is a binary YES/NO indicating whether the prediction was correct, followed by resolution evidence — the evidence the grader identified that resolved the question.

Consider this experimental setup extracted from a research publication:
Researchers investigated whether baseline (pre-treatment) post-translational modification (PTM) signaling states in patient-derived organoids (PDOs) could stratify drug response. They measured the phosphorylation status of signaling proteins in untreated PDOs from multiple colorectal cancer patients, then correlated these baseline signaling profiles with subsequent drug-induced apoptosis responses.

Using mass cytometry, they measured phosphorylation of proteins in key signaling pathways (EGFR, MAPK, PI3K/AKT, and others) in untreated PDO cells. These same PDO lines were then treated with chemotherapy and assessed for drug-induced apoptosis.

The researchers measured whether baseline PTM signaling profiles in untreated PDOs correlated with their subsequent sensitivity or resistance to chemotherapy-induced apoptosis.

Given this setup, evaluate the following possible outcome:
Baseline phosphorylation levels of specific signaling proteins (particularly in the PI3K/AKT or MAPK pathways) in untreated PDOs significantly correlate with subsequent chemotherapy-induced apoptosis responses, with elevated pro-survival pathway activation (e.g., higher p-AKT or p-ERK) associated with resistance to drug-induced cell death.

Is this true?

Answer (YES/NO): NO